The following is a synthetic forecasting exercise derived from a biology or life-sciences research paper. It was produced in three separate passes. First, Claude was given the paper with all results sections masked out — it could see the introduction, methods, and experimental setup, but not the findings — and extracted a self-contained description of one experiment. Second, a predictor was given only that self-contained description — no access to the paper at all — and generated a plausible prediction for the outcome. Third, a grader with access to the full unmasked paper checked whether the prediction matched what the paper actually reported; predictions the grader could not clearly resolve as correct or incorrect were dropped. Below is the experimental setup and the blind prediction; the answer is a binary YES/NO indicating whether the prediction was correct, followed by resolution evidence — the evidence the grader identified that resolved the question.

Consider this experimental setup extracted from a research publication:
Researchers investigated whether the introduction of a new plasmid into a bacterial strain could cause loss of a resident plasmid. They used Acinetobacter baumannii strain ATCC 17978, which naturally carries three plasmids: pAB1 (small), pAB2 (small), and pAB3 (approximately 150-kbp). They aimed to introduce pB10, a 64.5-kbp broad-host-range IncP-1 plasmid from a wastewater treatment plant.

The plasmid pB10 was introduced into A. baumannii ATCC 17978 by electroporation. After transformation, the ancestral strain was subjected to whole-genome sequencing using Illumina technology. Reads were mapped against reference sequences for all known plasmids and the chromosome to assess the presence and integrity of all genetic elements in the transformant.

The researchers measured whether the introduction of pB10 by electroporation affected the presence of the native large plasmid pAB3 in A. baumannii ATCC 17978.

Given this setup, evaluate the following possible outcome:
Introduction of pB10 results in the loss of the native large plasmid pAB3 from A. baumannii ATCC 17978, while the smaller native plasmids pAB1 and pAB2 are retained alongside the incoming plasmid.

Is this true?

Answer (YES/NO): YES